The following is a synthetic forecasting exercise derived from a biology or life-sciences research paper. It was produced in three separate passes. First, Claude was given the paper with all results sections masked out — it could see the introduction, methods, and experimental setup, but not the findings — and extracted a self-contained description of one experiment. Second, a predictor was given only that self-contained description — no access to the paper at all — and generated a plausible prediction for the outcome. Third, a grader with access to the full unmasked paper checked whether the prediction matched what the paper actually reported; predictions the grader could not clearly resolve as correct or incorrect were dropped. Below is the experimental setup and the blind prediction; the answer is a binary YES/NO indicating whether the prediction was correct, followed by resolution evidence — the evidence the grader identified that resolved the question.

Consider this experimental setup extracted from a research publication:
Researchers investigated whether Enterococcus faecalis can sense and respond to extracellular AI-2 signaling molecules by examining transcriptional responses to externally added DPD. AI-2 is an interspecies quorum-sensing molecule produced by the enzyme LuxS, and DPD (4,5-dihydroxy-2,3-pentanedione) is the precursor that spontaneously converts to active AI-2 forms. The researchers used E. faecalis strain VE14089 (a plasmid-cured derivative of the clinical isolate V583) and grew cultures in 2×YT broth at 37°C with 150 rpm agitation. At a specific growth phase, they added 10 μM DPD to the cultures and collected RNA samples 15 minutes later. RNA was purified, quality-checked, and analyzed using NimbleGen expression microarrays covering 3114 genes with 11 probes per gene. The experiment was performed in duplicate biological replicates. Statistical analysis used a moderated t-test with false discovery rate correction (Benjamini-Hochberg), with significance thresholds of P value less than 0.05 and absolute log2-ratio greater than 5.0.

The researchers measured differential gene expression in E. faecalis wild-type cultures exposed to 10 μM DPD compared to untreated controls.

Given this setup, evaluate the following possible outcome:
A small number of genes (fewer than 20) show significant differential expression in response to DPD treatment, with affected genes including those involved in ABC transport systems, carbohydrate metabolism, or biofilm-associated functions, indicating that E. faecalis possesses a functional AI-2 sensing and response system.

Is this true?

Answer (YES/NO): NO